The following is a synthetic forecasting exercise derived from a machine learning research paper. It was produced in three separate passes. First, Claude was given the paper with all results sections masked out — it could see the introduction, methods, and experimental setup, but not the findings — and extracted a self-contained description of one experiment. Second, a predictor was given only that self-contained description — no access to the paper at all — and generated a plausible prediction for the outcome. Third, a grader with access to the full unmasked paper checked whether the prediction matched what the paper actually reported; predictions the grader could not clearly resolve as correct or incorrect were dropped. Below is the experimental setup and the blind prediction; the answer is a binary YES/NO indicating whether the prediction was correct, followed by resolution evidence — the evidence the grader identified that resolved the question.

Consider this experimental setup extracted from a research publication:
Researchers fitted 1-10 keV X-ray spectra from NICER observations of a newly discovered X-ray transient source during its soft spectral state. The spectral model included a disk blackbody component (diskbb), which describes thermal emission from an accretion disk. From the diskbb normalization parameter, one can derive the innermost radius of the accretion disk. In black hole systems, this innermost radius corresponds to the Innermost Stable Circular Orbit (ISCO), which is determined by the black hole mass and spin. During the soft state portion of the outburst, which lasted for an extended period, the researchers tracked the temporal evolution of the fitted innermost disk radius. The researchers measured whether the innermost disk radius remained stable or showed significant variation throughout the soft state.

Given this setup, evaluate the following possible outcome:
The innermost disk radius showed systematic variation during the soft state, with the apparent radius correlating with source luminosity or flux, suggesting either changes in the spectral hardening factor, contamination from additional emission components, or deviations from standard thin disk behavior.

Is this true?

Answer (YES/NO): NO